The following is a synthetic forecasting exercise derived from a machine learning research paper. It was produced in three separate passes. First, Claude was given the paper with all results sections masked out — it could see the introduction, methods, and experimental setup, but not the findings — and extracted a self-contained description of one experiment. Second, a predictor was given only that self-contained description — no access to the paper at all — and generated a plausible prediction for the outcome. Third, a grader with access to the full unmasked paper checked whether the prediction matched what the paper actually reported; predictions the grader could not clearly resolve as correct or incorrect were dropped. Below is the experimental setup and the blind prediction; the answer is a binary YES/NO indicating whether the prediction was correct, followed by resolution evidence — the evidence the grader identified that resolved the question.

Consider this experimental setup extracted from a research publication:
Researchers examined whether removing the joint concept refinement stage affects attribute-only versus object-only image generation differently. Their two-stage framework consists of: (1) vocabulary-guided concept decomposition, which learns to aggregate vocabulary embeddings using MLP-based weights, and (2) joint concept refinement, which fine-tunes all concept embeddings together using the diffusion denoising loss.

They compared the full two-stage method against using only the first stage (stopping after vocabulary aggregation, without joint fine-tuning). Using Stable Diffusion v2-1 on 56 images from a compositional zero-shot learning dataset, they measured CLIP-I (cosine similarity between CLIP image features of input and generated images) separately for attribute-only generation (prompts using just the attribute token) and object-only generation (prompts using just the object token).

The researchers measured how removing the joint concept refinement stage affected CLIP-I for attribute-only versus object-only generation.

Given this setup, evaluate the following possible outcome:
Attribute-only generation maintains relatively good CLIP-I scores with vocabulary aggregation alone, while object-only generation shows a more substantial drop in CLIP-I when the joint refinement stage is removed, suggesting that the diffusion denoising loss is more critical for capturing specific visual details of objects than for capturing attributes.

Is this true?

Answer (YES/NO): YES